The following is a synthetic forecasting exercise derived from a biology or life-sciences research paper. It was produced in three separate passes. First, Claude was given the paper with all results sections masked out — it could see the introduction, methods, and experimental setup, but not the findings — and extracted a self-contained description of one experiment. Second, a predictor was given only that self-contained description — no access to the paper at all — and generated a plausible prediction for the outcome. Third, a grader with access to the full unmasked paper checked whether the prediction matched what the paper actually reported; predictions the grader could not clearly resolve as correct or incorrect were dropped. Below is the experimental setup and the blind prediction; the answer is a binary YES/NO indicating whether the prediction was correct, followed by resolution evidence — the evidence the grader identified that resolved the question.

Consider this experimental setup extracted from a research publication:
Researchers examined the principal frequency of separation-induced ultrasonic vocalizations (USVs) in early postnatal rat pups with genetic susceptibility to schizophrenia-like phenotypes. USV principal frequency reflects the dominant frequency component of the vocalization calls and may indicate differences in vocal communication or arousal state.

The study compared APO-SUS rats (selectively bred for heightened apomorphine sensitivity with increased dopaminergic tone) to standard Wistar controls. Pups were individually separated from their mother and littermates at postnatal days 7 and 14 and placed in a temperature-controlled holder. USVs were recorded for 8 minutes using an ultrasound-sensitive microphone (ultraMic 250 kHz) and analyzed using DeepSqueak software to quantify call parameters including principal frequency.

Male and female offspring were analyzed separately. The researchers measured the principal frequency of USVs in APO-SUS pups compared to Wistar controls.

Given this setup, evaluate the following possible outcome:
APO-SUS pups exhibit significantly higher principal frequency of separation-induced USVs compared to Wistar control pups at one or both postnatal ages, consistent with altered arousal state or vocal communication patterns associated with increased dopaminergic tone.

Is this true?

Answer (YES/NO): YES